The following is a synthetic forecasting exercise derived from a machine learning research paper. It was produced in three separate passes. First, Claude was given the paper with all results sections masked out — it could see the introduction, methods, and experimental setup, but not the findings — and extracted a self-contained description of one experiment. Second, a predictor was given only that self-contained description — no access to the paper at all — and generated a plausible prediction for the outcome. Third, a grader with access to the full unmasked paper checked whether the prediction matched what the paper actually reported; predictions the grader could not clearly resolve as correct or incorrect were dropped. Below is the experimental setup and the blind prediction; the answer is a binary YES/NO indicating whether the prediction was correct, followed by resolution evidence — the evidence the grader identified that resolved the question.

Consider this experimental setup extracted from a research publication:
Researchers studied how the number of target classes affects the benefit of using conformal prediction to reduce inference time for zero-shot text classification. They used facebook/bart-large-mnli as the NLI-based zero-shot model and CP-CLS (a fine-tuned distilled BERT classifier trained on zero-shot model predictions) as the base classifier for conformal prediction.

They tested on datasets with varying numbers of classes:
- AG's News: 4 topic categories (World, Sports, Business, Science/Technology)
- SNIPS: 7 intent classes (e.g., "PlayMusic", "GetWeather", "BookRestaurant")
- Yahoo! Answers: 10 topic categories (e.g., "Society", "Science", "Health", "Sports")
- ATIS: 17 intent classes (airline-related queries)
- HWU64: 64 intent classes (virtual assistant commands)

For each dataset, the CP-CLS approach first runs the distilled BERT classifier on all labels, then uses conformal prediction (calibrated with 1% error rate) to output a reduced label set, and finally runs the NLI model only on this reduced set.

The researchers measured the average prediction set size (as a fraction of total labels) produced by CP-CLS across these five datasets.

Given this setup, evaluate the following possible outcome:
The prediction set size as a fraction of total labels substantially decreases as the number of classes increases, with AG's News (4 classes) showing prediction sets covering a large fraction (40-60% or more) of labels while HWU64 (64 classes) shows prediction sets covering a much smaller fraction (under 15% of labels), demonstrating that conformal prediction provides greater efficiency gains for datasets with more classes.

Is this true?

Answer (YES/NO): NO